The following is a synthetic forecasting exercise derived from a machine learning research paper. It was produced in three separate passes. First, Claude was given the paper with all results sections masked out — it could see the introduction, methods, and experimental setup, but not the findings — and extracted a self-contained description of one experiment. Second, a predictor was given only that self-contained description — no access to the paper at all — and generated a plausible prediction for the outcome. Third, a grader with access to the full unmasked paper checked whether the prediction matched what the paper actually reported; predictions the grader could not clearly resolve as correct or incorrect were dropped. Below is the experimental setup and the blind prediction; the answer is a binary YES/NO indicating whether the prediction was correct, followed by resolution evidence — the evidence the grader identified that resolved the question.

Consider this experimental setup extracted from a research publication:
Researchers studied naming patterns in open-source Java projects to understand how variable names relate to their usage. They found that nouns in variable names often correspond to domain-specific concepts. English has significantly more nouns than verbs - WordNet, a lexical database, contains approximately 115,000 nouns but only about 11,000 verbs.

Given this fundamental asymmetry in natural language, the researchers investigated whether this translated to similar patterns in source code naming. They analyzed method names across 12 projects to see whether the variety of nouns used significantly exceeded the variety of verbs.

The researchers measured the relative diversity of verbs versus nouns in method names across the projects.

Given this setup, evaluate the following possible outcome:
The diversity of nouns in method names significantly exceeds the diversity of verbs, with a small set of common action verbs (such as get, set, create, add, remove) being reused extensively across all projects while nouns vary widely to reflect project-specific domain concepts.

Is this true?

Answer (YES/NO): YES